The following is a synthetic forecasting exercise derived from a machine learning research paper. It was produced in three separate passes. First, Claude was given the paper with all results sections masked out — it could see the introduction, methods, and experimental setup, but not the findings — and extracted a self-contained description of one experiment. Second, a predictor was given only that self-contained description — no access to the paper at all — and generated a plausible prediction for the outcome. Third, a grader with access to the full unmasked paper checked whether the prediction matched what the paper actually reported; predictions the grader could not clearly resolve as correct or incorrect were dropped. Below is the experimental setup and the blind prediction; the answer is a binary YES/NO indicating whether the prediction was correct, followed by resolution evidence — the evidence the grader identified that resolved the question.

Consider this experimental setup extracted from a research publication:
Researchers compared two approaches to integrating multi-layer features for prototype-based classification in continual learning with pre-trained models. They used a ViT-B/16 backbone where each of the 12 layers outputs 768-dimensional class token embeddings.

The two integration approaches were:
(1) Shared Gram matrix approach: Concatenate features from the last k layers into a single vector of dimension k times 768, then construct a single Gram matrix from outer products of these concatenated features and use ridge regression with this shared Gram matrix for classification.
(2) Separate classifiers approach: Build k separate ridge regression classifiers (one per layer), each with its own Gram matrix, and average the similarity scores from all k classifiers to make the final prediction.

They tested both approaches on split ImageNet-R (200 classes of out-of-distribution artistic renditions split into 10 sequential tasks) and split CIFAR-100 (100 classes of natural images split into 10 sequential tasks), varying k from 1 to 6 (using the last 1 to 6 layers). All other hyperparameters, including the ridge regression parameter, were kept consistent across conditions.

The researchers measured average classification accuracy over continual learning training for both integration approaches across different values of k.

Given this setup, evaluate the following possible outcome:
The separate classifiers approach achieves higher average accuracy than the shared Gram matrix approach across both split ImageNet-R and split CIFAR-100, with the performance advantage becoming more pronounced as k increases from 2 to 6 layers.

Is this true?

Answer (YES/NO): NO